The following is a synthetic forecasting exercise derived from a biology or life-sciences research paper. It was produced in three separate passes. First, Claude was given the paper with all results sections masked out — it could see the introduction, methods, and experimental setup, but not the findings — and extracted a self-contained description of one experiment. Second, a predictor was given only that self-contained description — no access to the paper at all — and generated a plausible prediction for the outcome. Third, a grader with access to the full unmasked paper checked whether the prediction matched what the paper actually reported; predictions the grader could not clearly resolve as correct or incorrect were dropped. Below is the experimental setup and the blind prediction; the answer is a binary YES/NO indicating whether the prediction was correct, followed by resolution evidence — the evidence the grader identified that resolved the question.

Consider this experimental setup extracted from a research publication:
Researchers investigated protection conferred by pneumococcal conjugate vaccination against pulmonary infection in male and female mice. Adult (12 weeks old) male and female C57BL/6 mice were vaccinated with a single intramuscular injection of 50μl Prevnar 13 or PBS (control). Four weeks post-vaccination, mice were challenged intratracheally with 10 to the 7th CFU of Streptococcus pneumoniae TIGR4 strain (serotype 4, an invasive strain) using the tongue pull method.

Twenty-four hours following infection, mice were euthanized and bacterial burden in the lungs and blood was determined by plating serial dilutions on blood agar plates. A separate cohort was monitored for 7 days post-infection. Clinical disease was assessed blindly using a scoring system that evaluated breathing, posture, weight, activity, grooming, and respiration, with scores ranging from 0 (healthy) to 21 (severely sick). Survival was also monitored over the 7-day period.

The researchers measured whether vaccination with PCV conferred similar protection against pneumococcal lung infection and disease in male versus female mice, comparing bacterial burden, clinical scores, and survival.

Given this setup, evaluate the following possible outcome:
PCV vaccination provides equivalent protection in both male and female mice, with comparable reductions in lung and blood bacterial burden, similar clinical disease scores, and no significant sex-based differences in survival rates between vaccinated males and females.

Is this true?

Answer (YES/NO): NO